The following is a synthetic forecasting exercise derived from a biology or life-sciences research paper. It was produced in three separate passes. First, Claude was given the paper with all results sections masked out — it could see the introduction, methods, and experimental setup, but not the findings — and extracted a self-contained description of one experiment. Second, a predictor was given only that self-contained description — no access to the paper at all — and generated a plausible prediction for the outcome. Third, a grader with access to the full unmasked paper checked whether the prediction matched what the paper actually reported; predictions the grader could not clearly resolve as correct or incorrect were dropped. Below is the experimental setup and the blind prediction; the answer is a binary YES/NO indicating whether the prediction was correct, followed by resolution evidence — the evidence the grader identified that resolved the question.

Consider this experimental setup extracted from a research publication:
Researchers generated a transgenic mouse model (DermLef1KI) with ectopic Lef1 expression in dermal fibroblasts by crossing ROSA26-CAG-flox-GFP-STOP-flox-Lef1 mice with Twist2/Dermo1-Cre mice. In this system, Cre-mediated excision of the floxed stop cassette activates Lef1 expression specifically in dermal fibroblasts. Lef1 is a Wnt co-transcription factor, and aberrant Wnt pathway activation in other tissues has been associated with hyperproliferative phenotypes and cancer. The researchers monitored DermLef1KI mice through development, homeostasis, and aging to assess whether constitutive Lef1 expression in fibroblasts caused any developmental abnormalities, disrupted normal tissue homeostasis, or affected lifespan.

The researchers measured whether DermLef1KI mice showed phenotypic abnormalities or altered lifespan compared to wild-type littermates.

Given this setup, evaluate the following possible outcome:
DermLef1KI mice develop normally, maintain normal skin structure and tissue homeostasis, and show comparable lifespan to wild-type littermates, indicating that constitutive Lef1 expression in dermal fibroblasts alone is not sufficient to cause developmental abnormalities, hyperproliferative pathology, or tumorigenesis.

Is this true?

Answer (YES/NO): YES